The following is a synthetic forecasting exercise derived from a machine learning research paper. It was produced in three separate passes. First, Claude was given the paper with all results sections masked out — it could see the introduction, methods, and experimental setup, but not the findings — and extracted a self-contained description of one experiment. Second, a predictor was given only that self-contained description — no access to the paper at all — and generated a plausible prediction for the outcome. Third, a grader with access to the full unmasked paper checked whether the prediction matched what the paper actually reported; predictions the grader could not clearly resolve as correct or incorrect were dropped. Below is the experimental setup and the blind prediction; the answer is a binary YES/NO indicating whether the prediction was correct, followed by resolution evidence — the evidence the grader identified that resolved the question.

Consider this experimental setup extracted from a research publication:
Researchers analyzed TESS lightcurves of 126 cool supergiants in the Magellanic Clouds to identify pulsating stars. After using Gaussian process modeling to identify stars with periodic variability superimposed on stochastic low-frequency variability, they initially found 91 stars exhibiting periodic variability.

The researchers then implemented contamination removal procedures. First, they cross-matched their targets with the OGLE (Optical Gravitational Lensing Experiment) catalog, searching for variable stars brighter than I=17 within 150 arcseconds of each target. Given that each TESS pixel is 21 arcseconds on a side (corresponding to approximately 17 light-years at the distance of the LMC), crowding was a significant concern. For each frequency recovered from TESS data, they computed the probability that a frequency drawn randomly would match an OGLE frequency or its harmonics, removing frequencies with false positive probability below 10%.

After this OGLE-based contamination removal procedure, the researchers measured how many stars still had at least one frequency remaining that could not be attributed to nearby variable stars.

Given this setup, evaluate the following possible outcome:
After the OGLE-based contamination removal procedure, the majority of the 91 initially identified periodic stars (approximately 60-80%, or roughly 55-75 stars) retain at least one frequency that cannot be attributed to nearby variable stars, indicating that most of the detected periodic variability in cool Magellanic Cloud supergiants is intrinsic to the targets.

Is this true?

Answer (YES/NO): YES